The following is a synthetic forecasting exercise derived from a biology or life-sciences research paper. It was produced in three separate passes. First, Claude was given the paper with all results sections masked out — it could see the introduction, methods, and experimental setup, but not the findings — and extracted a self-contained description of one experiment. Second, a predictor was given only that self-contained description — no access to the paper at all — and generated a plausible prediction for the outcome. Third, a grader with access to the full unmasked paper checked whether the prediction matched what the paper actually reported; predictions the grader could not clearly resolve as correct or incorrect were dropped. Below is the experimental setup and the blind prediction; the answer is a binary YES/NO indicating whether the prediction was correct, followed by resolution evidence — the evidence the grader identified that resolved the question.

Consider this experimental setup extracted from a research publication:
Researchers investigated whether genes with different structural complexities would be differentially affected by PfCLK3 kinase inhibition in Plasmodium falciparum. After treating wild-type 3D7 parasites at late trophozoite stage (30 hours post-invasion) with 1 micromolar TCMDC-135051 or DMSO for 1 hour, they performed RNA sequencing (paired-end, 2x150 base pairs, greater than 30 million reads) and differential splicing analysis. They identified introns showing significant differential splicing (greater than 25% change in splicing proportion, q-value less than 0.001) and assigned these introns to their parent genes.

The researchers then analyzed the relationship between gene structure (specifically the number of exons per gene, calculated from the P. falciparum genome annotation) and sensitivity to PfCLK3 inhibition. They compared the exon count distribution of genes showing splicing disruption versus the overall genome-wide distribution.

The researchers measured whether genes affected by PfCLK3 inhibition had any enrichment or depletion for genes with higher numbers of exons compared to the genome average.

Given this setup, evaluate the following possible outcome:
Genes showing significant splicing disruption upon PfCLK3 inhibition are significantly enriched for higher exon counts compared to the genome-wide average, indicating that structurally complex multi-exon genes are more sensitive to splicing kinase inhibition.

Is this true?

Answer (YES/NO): YES